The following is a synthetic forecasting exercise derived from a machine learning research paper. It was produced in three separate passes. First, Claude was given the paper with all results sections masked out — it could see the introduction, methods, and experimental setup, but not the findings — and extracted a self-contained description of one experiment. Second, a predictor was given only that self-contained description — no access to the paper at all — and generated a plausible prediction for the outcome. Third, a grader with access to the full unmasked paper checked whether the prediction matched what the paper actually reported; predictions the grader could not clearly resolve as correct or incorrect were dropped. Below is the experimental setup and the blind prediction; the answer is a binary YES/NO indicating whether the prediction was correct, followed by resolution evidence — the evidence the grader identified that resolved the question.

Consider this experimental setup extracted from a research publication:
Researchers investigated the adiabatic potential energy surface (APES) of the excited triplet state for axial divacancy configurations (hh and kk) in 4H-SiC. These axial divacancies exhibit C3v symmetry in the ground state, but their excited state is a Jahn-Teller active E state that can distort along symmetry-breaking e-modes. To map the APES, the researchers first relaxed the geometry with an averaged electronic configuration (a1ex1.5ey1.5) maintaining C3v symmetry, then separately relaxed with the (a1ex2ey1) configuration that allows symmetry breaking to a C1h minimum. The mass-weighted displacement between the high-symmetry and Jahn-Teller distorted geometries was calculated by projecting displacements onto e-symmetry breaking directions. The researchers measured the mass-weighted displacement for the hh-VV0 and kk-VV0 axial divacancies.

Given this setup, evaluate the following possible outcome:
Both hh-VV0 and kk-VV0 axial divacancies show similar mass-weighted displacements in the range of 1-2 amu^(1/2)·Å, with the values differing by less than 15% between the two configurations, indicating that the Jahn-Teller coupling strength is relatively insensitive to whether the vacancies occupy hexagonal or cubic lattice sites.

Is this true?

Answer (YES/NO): NO